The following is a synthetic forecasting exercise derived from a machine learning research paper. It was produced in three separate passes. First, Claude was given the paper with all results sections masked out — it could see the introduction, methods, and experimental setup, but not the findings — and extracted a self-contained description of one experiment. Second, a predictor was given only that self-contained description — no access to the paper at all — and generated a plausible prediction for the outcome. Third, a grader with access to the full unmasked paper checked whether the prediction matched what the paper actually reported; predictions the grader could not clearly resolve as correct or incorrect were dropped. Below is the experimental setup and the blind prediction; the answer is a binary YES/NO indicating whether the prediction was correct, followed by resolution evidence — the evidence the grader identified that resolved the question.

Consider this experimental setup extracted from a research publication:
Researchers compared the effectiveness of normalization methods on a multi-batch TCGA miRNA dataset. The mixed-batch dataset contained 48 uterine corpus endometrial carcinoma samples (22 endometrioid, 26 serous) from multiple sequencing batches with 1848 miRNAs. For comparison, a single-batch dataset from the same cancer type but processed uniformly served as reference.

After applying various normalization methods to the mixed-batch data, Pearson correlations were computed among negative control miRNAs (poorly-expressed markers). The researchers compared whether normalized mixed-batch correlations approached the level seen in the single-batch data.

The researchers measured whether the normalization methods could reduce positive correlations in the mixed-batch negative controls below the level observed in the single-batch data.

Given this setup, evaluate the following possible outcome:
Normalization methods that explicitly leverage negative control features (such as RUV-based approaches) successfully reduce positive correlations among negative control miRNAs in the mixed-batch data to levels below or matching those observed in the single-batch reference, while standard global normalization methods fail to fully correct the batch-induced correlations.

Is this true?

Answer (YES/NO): NO